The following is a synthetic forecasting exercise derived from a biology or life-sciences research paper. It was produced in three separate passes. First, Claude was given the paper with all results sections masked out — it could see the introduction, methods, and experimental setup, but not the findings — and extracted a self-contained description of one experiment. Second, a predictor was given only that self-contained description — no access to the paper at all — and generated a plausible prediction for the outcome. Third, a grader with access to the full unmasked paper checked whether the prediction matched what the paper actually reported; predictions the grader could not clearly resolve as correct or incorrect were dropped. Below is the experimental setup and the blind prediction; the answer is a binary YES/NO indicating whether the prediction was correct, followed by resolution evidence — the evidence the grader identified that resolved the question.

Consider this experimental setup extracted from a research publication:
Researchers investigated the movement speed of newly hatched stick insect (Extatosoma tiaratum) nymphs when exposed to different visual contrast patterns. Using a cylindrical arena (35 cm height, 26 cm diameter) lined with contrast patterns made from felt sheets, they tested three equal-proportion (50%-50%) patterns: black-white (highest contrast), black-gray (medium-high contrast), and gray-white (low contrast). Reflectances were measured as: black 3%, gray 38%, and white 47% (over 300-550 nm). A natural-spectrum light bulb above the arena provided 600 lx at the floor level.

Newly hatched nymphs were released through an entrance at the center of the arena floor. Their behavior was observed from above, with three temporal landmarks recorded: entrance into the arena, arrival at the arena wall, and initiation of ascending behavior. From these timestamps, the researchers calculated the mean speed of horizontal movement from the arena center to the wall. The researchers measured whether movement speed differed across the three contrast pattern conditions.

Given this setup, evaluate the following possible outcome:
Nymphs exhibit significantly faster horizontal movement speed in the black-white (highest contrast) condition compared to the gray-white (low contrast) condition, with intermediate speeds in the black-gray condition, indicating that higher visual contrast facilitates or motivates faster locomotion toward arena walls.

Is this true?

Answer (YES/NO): NO